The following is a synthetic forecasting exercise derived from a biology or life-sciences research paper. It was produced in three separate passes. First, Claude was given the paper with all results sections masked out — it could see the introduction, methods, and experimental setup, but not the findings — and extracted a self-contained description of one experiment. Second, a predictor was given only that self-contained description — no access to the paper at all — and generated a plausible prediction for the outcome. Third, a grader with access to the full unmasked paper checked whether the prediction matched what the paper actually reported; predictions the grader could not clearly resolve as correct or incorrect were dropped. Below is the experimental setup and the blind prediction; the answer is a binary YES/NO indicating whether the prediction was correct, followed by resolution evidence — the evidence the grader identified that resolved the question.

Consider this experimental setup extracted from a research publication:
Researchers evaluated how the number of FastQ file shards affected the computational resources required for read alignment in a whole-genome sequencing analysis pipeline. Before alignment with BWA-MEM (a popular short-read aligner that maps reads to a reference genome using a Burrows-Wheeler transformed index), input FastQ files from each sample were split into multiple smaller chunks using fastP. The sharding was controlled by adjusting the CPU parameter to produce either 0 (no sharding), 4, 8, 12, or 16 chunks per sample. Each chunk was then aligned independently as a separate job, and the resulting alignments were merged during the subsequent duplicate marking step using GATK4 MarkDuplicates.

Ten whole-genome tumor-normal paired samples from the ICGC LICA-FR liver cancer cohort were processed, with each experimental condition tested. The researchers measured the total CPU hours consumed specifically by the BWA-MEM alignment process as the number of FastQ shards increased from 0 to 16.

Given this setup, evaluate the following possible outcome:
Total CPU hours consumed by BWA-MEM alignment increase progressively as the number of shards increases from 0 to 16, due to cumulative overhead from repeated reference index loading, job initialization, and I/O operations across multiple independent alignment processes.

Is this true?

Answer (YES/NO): NO